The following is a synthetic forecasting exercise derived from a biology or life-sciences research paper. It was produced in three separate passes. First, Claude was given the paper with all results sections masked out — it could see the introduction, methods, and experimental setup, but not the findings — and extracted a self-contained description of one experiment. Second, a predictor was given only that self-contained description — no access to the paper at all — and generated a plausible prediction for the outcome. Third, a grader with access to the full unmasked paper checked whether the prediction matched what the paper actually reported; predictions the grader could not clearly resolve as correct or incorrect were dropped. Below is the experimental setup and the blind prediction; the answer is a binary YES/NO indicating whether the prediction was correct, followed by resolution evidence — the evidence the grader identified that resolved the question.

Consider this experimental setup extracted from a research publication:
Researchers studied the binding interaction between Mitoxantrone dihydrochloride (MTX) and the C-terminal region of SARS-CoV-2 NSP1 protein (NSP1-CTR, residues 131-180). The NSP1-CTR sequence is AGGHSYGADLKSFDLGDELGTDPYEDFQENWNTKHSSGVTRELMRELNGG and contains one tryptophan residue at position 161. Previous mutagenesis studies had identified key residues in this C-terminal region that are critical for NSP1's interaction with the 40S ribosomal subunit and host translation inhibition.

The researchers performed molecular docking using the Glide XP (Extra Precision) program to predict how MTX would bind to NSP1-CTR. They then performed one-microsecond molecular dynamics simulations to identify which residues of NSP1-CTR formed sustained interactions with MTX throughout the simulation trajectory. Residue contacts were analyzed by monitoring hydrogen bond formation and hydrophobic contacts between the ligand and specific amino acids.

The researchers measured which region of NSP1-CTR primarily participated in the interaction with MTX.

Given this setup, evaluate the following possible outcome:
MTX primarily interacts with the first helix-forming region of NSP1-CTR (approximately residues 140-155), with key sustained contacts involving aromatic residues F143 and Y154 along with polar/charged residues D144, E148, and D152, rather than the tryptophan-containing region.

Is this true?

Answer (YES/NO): NO